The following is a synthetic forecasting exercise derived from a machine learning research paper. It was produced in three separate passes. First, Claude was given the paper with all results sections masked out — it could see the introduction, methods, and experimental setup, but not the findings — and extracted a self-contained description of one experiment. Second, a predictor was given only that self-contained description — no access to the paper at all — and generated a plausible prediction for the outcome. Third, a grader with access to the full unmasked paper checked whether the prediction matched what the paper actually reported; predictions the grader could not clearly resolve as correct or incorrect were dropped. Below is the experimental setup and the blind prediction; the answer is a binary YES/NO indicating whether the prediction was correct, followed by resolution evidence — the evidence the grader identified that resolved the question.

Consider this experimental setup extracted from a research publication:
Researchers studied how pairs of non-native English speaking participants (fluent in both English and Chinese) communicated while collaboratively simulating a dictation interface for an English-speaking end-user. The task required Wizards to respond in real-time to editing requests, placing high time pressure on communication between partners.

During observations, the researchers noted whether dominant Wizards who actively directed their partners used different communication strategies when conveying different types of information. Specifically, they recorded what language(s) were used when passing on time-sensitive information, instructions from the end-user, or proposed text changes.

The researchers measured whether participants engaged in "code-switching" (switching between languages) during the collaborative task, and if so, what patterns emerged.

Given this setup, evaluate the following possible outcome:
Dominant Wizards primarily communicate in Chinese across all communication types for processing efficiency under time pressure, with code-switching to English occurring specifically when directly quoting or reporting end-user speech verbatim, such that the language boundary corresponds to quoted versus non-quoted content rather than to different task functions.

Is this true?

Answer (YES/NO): NO